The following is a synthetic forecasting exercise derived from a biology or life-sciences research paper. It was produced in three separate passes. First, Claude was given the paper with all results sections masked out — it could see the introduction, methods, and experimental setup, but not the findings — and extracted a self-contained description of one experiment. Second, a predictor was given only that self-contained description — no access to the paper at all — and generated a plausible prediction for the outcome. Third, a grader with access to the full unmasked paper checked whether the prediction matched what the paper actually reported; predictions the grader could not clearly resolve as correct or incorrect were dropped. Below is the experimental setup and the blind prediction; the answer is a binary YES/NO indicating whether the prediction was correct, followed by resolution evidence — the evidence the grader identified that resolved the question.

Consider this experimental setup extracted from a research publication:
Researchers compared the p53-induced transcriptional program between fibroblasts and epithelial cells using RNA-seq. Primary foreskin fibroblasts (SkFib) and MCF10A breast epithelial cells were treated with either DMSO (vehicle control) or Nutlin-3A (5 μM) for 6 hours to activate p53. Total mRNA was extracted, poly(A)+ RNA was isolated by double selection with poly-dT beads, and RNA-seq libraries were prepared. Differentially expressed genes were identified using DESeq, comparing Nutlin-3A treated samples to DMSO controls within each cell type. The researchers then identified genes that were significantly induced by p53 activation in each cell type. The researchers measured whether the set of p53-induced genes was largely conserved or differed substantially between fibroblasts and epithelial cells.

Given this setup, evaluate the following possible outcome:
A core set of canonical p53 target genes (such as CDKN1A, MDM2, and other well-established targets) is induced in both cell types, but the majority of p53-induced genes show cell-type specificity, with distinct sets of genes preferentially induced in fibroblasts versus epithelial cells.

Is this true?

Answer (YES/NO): YES